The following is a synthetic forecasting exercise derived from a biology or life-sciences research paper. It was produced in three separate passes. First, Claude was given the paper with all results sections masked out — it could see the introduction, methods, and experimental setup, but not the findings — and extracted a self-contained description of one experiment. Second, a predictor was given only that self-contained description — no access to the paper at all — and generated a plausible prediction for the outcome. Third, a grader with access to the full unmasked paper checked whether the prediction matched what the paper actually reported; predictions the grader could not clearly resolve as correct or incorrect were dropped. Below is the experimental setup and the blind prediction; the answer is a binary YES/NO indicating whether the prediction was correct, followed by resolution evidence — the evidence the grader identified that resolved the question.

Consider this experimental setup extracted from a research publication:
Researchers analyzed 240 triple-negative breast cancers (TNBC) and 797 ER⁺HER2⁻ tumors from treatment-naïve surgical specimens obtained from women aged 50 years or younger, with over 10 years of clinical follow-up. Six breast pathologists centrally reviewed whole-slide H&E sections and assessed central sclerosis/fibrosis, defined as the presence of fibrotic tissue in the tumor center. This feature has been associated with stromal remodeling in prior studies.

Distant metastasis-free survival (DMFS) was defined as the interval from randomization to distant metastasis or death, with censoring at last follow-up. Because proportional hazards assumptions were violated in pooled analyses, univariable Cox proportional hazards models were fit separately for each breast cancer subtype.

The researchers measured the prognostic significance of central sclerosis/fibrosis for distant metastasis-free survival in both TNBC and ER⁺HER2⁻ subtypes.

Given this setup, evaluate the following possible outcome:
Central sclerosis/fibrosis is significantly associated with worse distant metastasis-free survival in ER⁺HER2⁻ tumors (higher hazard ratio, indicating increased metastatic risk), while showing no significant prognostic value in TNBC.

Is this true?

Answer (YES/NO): YES